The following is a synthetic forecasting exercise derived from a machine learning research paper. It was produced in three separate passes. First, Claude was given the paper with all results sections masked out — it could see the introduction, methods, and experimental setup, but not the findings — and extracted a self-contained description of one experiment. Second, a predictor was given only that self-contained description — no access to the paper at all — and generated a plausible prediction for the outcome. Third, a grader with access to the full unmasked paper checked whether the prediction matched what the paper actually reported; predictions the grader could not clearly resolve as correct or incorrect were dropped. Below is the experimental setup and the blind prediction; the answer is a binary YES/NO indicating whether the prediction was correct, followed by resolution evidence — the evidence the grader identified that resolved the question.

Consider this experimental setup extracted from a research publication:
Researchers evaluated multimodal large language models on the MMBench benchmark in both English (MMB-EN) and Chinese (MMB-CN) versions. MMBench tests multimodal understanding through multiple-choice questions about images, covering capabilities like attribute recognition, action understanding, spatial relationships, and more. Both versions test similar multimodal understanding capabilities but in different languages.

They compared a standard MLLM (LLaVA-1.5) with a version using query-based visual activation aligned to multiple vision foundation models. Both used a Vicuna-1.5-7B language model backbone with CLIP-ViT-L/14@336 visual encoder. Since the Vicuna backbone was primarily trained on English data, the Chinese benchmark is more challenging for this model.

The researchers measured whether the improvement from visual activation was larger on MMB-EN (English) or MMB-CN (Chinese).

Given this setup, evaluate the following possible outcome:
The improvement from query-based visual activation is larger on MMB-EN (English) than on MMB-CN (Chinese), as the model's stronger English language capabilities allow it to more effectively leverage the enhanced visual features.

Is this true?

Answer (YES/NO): NO